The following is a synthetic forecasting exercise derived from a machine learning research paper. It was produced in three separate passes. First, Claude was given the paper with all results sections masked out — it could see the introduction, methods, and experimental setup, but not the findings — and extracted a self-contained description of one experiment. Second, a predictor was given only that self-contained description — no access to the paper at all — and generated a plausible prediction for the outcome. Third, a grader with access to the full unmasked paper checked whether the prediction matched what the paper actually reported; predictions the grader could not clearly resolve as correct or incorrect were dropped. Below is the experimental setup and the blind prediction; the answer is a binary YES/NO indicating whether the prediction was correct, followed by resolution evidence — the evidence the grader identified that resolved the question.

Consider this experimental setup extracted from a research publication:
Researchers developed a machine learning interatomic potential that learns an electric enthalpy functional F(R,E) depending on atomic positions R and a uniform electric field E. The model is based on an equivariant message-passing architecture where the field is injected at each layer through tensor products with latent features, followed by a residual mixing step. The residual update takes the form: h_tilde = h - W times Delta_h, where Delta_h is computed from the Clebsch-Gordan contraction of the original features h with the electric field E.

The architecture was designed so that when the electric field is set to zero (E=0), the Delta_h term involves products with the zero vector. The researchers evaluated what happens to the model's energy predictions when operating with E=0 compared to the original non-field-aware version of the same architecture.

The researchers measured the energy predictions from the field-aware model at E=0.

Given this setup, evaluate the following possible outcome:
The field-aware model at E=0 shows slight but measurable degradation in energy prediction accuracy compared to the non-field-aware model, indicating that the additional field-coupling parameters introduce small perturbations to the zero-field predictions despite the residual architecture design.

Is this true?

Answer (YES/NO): NO